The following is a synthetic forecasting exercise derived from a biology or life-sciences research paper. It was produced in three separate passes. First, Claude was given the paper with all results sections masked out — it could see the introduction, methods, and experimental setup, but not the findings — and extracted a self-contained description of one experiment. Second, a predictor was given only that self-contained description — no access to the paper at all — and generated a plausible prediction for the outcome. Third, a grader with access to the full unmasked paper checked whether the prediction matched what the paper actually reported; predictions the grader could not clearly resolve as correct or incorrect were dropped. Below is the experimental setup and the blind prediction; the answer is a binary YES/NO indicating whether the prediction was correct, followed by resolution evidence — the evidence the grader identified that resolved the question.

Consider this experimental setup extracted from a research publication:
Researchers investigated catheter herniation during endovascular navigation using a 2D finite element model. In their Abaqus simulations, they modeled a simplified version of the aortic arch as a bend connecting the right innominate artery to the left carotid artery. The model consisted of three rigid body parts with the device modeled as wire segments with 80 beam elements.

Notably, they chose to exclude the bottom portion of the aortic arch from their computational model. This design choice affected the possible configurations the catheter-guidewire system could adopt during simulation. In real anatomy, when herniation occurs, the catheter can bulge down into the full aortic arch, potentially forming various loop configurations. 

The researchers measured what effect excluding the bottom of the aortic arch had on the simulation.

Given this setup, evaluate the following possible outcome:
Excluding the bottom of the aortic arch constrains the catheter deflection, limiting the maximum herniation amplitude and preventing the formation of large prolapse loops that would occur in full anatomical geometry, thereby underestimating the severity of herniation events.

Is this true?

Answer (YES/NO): NO